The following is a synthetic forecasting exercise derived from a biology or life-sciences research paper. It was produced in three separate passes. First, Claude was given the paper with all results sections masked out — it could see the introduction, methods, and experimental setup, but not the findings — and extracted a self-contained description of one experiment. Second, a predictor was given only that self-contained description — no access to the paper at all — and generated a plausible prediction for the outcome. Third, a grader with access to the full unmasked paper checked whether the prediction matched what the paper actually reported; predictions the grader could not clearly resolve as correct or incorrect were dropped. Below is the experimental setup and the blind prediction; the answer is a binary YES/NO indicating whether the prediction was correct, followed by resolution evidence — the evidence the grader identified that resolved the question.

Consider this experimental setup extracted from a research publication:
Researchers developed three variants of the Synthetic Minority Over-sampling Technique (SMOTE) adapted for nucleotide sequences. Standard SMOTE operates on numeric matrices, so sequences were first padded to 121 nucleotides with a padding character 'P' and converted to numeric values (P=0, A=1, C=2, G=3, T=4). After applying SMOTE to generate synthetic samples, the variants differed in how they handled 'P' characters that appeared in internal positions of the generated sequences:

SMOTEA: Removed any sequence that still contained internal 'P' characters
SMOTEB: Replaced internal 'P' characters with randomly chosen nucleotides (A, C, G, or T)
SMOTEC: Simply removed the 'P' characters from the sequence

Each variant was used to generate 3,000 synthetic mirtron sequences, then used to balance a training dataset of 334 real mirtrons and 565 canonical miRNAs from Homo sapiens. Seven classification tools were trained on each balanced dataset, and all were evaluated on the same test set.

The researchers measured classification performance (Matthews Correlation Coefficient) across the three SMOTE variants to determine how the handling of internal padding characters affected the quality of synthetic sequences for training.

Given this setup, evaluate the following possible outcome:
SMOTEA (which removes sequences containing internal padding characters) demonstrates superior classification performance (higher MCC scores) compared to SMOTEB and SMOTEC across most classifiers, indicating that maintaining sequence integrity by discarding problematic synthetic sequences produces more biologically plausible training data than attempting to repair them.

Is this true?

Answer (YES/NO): NO